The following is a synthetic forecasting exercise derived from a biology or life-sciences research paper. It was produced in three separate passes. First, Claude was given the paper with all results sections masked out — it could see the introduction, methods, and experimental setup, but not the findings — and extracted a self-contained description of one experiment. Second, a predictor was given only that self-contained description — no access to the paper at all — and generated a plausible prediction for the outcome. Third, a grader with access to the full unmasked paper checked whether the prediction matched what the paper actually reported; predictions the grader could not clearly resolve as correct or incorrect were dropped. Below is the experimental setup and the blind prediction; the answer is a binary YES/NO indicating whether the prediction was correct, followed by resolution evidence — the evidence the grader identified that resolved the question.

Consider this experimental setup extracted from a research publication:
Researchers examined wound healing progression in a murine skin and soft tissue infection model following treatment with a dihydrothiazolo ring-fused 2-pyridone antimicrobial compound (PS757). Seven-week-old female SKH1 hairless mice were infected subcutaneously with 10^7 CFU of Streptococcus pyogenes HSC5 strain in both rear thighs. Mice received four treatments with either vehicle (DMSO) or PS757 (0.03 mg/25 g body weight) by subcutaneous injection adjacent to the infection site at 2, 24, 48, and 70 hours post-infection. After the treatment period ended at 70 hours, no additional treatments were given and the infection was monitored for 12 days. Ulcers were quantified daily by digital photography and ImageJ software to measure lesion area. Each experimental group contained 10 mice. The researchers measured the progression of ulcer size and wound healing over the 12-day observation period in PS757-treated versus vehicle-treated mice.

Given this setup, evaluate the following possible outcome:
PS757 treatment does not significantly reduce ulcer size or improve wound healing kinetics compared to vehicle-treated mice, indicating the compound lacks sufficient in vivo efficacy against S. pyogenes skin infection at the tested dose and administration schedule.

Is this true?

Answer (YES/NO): NO